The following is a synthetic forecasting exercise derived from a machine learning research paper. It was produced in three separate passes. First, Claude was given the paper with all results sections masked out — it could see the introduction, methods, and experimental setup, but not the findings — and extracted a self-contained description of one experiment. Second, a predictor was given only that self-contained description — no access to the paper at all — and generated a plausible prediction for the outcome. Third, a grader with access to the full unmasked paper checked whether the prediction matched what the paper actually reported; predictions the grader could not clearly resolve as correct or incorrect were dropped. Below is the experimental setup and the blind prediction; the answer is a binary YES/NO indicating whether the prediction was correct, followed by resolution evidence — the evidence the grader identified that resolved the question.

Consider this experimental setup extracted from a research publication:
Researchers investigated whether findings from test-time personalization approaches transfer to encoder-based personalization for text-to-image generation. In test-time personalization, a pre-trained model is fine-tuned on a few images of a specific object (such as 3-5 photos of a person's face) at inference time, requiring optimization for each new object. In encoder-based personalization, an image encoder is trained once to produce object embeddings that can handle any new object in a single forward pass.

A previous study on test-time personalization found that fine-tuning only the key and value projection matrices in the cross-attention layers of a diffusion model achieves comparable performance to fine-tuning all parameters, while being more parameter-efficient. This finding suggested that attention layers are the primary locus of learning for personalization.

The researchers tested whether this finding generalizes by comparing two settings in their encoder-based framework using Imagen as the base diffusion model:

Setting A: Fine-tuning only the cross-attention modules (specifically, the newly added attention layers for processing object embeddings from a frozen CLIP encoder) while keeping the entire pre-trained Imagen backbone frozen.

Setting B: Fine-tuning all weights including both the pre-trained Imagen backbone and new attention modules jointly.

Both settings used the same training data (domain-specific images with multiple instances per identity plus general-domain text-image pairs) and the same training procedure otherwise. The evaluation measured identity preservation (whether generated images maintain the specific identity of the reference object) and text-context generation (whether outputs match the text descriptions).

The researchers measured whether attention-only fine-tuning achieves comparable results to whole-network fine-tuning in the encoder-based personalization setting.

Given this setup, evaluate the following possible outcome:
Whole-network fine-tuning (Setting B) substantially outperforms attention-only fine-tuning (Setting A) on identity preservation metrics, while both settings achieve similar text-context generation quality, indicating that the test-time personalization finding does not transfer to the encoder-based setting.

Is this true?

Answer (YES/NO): YES